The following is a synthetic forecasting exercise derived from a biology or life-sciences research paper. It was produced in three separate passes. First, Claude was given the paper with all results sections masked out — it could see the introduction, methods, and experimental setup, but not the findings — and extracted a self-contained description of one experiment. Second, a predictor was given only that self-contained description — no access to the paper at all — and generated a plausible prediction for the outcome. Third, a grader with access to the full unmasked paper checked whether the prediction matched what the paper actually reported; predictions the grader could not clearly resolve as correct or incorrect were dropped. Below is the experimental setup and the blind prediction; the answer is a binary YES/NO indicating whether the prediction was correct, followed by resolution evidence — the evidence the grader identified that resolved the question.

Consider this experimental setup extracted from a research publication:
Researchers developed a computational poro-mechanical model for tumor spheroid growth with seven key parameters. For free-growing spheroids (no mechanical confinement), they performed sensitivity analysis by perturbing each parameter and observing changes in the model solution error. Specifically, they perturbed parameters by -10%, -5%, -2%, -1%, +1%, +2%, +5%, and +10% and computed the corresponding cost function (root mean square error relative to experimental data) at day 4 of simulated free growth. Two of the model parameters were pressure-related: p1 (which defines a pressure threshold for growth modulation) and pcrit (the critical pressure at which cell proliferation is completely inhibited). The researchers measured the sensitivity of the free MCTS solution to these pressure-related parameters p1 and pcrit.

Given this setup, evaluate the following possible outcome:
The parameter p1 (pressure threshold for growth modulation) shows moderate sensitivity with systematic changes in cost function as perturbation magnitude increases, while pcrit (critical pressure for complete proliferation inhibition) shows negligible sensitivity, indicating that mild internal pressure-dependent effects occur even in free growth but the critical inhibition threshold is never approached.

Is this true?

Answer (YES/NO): NO